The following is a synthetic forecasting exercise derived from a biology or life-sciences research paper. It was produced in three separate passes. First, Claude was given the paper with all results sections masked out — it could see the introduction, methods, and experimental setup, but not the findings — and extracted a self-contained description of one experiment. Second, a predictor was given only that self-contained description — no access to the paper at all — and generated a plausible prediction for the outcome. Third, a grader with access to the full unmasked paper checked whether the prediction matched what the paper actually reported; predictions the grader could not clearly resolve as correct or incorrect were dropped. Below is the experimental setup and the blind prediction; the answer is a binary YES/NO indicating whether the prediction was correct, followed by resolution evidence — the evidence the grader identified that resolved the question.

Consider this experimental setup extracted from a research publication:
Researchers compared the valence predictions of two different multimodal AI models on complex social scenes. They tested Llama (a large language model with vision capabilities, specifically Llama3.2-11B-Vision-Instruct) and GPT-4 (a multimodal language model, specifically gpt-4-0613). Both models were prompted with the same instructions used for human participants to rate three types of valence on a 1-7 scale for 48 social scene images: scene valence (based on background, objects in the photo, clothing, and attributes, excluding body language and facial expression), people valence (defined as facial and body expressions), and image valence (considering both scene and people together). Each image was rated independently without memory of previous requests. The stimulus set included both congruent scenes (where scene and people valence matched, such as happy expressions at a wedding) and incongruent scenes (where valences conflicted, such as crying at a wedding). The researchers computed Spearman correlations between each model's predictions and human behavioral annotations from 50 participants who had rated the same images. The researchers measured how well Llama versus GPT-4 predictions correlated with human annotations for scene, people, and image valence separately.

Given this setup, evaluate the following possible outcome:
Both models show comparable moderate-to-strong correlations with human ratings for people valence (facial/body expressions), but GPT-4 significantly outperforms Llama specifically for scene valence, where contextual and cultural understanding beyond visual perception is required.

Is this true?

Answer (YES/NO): NO